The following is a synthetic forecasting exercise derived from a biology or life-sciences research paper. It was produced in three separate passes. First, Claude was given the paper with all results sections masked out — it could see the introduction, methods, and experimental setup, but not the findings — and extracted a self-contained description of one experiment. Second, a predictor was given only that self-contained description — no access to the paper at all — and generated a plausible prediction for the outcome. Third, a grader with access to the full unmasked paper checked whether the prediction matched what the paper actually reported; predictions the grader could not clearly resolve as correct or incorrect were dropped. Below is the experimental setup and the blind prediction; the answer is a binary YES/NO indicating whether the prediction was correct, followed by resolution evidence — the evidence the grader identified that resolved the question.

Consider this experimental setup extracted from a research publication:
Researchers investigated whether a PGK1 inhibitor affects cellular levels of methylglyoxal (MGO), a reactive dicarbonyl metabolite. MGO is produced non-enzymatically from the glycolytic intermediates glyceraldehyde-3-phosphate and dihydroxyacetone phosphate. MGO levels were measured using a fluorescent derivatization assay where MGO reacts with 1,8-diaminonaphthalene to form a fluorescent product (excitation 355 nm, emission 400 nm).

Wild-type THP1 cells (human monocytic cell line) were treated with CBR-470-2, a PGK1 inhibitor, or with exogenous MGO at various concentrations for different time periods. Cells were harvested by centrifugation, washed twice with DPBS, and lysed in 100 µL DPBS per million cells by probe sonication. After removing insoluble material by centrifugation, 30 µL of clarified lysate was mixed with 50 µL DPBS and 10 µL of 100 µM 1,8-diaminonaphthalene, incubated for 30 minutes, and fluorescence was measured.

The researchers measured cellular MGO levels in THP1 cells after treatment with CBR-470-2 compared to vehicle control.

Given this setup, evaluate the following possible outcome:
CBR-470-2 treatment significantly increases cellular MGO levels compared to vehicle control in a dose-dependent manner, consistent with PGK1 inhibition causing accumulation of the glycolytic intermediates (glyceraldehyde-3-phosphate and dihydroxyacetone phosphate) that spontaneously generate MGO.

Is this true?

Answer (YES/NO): NO